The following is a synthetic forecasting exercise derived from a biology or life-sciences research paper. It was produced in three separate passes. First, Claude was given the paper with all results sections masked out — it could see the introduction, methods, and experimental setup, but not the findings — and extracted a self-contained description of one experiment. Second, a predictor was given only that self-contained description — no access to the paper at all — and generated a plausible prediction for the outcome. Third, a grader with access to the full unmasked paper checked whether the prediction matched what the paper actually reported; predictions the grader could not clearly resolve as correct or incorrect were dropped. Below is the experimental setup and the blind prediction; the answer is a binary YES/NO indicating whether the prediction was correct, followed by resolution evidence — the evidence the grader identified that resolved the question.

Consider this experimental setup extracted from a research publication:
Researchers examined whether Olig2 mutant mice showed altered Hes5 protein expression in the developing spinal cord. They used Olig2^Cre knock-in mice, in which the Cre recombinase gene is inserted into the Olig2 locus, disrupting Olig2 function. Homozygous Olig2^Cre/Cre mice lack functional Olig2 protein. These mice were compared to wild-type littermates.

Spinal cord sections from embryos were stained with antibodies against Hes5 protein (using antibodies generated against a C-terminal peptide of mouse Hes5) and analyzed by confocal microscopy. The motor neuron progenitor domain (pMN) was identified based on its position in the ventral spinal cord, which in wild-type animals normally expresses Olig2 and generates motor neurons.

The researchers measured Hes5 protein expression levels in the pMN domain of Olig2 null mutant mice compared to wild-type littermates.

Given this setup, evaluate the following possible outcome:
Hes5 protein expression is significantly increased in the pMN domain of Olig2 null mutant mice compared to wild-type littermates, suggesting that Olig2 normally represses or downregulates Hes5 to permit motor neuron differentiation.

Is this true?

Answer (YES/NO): YES